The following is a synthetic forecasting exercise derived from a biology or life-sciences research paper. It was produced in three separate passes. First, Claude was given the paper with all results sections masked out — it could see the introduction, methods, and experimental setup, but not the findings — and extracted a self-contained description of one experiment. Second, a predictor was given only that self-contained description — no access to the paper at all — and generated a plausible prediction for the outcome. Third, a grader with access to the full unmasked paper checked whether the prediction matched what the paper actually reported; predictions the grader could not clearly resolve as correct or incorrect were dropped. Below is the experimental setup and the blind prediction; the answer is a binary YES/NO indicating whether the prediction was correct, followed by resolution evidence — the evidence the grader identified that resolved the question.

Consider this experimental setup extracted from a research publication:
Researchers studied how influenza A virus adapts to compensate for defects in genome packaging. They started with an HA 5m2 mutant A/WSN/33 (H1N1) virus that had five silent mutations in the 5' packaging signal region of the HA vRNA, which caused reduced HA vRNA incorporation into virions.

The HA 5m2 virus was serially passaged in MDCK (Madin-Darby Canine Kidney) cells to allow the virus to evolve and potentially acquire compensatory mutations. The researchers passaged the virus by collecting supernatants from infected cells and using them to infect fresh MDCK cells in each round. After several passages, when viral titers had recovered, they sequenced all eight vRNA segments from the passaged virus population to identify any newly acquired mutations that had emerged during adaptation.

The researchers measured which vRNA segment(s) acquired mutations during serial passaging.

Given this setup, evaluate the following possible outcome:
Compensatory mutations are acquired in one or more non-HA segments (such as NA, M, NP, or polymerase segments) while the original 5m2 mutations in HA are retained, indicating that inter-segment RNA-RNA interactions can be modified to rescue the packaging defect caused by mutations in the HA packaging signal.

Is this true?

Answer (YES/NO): NO